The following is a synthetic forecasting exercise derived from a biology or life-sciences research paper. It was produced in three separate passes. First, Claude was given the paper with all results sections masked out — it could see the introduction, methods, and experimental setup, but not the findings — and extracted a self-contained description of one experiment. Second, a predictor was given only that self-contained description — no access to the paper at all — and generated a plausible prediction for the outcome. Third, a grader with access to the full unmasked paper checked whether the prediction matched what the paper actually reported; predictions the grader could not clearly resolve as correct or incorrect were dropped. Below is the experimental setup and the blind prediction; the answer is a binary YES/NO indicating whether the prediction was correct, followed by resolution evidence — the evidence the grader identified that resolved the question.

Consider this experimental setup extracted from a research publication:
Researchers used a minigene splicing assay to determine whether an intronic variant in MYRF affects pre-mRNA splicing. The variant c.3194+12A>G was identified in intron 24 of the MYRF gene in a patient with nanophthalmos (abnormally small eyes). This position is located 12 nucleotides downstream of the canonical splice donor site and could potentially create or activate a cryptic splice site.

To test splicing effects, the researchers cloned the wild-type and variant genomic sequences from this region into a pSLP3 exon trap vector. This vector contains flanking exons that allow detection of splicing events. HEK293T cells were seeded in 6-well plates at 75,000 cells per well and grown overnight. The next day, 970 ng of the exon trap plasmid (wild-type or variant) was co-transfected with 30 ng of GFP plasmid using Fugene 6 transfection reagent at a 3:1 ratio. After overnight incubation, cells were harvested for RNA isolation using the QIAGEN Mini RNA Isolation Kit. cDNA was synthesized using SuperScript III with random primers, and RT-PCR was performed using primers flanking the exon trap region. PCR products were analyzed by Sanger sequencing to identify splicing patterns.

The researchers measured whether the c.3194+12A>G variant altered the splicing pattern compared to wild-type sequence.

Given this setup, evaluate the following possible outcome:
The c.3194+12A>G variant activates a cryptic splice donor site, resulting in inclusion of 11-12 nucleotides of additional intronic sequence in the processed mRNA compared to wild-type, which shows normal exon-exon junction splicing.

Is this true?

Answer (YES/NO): NO